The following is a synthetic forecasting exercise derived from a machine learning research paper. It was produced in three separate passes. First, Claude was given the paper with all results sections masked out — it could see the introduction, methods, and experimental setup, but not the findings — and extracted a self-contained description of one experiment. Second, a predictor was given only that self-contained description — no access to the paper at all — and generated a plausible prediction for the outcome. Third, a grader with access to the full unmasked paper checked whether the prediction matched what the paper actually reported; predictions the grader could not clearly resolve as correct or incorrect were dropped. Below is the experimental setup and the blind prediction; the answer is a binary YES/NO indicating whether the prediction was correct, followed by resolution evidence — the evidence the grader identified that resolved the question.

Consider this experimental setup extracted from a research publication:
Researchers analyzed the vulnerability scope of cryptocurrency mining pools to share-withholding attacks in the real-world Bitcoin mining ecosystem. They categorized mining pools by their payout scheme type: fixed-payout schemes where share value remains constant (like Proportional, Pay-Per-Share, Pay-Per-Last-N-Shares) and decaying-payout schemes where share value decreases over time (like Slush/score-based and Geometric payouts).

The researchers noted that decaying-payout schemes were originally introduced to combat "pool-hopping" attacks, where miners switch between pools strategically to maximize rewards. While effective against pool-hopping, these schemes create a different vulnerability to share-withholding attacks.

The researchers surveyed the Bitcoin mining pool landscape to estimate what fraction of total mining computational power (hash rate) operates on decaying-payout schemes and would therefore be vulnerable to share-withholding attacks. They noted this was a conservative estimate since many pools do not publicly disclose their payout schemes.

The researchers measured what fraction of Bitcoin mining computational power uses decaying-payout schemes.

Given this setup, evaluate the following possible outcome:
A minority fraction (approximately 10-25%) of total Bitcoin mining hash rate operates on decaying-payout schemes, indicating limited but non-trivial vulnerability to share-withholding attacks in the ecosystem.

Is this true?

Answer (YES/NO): YES